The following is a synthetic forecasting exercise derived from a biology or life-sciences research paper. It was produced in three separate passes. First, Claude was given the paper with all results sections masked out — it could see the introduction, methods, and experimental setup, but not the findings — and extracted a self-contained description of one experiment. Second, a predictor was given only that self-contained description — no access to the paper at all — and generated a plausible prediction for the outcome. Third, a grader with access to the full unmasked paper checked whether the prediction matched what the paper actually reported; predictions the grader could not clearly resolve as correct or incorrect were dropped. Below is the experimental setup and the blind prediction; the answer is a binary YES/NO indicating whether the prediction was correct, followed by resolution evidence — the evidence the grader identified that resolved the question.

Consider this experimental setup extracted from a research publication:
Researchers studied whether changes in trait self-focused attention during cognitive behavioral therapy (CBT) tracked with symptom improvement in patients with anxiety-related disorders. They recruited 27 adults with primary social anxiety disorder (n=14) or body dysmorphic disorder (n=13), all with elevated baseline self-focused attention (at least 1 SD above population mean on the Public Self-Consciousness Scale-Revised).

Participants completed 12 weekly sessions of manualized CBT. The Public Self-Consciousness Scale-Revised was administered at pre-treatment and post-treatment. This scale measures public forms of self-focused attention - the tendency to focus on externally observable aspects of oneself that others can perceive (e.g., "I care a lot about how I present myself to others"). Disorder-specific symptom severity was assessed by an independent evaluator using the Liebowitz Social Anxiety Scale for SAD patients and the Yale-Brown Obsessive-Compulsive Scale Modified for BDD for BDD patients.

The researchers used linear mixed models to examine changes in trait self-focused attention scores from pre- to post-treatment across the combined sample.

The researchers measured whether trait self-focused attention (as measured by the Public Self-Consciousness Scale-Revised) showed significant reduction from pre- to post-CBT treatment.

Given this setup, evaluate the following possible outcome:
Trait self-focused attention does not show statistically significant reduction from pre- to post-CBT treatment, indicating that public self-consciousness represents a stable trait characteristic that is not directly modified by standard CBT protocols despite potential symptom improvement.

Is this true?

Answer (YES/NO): NO